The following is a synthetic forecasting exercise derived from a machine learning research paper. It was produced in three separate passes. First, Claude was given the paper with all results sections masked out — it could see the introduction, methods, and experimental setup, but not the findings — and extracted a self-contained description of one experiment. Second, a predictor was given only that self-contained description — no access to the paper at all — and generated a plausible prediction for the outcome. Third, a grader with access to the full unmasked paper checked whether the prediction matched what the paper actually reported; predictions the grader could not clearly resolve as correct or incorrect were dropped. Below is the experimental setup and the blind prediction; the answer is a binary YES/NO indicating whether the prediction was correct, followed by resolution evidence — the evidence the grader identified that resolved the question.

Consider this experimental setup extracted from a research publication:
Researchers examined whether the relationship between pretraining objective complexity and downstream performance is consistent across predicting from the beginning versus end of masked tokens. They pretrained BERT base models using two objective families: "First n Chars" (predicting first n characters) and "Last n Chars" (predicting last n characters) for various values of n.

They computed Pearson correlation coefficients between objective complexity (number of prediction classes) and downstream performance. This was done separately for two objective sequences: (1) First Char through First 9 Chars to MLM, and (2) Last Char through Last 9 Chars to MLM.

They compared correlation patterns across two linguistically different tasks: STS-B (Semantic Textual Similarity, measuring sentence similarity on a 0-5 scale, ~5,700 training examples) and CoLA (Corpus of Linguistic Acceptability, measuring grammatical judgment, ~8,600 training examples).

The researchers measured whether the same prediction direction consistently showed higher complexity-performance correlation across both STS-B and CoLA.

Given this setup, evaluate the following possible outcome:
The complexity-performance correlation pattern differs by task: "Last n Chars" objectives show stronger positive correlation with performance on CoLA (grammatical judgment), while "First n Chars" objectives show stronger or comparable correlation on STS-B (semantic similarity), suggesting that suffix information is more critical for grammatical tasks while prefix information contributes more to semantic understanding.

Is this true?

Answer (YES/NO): NO